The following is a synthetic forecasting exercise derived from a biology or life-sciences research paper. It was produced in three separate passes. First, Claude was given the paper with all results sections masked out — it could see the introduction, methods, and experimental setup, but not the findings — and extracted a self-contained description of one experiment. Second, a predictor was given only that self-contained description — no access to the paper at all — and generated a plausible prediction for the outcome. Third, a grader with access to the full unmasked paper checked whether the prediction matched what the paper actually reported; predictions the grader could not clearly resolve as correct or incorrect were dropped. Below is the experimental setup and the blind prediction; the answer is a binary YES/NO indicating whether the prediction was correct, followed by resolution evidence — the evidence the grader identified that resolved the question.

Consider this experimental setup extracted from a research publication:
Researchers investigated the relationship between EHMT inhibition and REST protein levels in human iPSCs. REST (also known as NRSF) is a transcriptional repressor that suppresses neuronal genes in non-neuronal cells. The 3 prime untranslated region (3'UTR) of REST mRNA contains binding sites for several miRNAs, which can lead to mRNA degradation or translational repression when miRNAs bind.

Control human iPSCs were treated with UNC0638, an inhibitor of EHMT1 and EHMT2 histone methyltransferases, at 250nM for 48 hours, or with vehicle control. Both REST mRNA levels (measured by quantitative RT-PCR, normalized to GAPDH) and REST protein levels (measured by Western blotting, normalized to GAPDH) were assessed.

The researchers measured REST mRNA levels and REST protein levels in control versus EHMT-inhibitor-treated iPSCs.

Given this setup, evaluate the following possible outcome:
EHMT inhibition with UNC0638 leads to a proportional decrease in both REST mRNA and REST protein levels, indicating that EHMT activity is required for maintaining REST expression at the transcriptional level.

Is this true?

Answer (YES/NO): NO